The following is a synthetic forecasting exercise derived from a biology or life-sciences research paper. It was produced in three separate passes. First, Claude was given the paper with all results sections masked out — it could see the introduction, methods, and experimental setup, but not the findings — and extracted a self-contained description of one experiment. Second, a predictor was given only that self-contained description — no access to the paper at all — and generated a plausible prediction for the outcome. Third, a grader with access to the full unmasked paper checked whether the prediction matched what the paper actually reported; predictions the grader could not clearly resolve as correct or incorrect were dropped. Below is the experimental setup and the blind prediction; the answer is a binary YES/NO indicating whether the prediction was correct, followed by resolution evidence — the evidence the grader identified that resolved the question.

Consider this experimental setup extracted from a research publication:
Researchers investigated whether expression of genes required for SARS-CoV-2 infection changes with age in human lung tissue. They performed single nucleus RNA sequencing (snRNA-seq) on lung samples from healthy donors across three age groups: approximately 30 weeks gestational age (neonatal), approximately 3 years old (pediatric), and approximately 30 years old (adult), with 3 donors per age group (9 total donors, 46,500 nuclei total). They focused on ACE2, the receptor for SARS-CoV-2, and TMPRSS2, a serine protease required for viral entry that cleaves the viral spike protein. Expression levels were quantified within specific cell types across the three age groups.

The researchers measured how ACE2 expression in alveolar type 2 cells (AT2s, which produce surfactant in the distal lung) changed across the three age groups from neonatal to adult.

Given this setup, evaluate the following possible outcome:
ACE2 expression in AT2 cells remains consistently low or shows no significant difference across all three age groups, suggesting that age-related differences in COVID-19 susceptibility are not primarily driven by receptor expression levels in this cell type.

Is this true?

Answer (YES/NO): NO